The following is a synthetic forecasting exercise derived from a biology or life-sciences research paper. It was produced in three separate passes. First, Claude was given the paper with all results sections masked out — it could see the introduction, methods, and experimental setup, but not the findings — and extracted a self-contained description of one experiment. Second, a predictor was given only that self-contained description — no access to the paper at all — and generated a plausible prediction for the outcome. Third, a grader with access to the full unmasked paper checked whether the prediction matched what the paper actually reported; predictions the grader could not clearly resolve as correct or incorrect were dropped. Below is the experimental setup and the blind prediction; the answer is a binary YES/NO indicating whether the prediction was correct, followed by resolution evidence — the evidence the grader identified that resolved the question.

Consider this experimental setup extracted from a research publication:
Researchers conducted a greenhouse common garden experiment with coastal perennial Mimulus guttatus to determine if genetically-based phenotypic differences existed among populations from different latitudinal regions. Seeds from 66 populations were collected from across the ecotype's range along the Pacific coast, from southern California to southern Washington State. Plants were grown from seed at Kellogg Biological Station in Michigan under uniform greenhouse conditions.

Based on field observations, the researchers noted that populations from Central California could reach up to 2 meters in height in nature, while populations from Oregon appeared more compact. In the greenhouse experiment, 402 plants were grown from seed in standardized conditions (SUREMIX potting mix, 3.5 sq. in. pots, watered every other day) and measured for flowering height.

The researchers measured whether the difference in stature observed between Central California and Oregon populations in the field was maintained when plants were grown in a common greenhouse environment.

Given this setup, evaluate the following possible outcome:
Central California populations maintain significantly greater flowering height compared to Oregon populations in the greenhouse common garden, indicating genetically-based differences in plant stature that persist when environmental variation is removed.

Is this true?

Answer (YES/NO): YES